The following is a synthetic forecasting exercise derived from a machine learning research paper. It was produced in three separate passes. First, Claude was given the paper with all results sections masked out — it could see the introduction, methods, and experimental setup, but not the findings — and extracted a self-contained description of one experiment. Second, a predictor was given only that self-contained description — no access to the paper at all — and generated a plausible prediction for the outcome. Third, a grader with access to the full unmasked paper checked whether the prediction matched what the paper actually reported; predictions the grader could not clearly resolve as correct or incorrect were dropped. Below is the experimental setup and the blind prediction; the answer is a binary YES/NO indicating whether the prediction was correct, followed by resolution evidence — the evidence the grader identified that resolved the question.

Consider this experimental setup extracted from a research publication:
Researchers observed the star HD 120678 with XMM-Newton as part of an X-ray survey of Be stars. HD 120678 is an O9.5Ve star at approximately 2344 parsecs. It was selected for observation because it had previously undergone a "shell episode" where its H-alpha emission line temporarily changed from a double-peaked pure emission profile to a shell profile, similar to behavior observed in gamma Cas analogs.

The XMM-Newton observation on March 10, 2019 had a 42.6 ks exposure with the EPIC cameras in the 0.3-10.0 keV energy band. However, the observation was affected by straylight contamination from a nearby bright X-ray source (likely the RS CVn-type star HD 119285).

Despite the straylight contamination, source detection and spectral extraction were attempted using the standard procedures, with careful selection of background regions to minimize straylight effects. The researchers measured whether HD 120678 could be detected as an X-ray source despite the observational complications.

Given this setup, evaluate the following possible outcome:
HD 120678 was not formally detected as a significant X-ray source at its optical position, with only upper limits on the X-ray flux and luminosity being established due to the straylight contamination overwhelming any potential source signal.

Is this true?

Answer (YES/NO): NO